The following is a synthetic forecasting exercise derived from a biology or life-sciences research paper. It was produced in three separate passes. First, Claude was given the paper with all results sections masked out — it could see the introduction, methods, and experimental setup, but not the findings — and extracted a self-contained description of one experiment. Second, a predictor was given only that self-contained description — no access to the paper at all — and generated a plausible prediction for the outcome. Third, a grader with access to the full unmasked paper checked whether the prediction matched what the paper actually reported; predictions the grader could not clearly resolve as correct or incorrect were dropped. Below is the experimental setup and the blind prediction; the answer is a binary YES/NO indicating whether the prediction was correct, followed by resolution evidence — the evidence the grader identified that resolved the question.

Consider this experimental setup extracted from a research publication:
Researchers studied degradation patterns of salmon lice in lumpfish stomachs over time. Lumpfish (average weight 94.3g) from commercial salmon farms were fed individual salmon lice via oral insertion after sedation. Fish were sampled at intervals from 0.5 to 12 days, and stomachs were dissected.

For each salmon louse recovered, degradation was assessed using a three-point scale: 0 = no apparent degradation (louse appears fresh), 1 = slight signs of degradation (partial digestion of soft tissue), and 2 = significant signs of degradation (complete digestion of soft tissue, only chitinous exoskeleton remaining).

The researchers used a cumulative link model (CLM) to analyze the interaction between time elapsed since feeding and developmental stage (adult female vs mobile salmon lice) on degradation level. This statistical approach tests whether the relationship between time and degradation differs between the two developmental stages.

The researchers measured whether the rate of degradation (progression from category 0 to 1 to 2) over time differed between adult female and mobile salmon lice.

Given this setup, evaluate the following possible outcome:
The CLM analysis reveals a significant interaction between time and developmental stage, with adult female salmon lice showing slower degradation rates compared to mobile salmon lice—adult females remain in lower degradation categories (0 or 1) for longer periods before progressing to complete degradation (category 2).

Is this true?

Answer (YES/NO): YES